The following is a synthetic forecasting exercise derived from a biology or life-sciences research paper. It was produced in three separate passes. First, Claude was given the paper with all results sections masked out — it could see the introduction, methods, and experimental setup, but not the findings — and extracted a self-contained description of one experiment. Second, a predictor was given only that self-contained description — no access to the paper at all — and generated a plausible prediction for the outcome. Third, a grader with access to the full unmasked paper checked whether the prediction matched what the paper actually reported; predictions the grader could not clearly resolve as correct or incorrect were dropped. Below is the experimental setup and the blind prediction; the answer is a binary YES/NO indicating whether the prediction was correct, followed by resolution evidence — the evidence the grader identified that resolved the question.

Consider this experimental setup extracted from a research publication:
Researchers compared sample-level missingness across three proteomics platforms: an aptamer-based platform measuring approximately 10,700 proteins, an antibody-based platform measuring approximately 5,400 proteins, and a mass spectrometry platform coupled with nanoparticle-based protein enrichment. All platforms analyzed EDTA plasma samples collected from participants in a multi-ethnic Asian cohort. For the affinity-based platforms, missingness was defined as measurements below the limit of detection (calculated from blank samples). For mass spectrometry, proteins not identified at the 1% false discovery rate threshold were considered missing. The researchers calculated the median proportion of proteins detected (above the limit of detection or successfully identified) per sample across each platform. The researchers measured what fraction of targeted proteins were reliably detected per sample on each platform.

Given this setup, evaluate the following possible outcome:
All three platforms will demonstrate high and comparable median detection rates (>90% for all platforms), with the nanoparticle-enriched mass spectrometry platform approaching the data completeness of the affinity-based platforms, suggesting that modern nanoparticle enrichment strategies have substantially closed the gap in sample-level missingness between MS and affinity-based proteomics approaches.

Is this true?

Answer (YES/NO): NO